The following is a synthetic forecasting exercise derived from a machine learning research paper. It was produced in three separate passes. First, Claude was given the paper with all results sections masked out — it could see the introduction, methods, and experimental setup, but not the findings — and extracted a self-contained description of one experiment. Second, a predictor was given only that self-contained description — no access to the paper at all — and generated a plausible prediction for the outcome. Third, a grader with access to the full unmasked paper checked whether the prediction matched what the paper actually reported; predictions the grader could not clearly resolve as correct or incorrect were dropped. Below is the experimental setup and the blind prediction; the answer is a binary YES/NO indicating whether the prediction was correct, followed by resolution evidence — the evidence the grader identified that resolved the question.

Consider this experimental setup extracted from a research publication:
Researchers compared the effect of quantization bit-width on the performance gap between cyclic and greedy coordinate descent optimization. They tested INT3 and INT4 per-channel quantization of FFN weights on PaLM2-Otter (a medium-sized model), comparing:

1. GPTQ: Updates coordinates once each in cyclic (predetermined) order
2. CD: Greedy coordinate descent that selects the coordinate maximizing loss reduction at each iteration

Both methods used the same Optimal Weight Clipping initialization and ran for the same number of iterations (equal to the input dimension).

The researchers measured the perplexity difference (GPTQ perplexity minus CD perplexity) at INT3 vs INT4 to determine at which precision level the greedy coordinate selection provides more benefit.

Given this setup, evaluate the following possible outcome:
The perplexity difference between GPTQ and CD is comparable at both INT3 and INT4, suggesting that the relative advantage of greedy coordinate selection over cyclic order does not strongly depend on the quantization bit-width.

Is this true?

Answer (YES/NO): NO